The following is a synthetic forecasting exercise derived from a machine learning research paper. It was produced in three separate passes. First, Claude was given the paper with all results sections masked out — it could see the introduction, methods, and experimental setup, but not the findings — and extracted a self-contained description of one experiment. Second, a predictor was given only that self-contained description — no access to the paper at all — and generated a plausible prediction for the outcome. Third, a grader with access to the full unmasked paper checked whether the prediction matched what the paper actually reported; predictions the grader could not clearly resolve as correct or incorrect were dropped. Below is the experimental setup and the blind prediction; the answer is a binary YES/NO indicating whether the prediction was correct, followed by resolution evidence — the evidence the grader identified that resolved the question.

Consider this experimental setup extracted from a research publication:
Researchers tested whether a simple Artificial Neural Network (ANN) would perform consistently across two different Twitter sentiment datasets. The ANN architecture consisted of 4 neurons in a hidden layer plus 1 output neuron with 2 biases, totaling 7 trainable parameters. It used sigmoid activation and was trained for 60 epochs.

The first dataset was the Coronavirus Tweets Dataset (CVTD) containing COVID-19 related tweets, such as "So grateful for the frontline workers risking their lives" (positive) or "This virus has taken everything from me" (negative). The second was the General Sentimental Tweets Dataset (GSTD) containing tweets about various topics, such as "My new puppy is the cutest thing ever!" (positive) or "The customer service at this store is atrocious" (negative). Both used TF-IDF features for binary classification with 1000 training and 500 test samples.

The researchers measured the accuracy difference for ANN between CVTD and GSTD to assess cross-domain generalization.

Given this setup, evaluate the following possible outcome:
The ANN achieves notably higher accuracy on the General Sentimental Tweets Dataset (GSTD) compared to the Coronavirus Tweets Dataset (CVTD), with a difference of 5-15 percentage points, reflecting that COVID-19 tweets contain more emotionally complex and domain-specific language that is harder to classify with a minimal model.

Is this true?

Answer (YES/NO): NO